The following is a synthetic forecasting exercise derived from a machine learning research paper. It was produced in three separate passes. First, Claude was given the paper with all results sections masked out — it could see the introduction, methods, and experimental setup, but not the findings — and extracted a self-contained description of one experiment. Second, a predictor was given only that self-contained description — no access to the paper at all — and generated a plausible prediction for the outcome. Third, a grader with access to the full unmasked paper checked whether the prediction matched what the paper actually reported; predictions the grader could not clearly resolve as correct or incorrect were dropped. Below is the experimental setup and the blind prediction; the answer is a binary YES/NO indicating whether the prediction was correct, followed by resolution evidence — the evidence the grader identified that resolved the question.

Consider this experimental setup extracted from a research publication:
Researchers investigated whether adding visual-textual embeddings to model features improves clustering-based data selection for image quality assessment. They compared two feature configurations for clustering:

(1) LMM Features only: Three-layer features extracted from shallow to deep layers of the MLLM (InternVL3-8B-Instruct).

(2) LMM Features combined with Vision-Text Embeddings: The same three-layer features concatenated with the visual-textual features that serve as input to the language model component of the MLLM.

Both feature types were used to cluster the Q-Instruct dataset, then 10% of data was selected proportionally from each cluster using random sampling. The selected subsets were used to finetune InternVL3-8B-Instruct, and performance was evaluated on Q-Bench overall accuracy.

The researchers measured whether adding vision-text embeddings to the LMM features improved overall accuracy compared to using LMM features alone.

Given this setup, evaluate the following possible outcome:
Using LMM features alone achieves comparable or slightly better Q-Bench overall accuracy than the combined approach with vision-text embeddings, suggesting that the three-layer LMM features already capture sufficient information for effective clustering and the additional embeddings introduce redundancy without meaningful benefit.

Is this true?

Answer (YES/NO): NO